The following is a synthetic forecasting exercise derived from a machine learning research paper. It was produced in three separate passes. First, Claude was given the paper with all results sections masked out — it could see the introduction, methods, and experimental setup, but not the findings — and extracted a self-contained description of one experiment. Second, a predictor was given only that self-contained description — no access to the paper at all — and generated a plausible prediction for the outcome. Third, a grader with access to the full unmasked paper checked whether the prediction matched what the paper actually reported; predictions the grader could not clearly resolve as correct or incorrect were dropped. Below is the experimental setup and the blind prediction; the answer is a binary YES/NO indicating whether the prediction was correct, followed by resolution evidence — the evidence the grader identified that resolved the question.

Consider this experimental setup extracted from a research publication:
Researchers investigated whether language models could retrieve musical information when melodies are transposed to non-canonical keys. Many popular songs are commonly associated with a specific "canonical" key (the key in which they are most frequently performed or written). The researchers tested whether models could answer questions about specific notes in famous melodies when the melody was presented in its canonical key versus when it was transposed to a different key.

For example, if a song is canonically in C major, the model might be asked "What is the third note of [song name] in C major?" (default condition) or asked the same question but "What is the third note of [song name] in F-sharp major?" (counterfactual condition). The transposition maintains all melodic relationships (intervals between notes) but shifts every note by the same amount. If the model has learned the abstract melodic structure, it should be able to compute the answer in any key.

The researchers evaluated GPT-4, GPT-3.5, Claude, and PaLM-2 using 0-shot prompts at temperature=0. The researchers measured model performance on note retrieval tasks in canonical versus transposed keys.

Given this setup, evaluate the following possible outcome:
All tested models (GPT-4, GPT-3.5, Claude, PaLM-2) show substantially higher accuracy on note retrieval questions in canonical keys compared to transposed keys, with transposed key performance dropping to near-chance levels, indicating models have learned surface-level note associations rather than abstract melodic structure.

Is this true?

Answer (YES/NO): NO